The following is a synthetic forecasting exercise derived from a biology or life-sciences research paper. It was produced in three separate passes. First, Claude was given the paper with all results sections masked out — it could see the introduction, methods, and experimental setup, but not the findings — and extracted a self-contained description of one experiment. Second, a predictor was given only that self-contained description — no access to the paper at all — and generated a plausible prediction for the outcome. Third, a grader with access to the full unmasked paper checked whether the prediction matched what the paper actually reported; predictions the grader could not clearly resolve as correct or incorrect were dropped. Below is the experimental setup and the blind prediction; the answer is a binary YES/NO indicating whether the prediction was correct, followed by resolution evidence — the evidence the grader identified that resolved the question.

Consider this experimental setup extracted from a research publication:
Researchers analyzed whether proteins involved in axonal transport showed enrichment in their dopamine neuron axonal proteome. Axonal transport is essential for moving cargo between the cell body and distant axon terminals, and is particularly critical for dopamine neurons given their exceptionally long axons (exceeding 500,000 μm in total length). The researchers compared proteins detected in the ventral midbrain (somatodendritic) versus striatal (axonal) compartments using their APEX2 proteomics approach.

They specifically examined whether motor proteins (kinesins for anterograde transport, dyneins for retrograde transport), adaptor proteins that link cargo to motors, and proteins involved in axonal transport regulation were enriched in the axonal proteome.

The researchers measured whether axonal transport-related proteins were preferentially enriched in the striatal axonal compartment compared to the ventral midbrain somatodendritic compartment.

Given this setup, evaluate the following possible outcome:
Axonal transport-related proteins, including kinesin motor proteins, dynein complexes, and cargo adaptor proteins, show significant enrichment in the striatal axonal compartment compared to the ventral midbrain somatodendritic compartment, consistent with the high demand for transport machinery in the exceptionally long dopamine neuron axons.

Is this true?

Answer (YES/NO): YES